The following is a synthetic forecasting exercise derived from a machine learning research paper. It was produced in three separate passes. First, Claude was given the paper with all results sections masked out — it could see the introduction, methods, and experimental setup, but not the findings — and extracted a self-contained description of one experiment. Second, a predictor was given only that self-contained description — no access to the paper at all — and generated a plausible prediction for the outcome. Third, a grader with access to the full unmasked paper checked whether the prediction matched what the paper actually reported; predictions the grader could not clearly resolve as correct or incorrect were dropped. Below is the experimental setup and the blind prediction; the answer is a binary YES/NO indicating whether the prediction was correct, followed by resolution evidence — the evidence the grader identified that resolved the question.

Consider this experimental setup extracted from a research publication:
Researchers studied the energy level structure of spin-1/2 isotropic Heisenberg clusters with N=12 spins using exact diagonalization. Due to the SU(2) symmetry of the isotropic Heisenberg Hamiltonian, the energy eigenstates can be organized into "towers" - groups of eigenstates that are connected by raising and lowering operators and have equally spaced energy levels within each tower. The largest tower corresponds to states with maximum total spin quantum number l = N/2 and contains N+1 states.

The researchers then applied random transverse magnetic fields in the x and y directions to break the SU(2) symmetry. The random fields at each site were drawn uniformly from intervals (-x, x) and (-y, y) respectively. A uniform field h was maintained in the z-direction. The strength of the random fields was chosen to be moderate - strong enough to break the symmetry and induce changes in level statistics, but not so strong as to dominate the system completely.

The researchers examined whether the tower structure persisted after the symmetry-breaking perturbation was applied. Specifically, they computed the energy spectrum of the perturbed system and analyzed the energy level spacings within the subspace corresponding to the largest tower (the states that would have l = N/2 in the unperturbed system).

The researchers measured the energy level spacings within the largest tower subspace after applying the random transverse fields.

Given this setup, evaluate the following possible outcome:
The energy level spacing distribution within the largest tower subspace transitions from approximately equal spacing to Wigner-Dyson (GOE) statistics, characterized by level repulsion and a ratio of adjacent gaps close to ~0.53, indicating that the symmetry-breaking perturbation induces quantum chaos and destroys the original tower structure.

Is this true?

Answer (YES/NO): NO